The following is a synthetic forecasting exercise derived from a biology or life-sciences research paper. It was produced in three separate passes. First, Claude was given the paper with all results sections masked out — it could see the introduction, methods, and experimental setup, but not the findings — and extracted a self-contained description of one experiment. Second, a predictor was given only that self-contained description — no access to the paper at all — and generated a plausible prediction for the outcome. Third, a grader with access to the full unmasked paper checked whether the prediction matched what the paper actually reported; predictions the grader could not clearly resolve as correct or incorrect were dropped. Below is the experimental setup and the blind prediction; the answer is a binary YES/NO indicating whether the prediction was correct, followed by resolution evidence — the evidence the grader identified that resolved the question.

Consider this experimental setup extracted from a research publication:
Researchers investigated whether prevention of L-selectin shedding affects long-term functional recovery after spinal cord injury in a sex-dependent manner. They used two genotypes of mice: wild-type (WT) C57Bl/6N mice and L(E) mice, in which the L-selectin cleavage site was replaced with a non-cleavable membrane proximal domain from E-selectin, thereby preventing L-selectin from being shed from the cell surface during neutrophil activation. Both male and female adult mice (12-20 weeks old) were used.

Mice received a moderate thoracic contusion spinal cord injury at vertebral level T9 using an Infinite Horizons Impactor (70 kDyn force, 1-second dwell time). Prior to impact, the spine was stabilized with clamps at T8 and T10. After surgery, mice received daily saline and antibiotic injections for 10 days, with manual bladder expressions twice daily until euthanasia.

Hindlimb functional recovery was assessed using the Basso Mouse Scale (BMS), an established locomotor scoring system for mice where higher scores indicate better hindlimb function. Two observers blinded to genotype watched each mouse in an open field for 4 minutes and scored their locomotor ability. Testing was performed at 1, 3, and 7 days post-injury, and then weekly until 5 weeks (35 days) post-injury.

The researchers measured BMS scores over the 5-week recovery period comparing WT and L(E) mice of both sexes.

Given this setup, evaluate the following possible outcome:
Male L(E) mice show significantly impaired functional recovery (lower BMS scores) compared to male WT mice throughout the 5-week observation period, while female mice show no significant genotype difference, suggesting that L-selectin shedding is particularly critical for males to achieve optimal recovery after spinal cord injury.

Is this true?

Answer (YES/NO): NO